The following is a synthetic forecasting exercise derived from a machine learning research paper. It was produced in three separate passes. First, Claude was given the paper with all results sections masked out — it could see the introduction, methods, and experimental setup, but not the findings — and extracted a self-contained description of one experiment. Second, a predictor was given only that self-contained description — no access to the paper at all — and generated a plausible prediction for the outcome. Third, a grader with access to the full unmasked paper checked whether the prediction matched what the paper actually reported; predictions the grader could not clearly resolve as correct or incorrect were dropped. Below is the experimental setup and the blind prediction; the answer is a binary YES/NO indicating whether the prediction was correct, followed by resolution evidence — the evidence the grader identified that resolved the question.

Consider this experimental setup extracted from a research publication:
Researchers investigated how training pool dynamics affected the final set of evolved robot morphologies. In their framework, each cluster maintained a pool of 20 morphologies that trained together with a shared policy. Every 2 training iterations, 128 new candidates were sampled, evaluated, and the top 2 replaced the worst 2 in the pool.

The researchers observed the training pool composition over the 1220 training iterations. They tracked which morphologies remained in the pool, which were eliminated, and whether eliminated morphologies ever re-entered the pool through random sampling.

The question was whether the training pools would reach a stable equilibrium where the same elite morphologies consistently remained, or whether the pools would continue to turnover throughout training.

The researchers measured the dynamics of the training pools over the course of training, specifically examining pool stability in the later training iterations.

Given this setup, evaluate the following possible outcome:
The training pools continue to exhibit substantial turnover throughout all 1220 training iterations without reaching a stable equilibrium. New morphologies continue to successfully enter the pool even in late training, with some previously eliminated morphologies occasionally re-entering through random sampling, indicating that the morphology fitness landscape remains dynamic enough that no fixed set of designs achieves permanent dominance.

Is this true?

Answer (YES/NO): NO